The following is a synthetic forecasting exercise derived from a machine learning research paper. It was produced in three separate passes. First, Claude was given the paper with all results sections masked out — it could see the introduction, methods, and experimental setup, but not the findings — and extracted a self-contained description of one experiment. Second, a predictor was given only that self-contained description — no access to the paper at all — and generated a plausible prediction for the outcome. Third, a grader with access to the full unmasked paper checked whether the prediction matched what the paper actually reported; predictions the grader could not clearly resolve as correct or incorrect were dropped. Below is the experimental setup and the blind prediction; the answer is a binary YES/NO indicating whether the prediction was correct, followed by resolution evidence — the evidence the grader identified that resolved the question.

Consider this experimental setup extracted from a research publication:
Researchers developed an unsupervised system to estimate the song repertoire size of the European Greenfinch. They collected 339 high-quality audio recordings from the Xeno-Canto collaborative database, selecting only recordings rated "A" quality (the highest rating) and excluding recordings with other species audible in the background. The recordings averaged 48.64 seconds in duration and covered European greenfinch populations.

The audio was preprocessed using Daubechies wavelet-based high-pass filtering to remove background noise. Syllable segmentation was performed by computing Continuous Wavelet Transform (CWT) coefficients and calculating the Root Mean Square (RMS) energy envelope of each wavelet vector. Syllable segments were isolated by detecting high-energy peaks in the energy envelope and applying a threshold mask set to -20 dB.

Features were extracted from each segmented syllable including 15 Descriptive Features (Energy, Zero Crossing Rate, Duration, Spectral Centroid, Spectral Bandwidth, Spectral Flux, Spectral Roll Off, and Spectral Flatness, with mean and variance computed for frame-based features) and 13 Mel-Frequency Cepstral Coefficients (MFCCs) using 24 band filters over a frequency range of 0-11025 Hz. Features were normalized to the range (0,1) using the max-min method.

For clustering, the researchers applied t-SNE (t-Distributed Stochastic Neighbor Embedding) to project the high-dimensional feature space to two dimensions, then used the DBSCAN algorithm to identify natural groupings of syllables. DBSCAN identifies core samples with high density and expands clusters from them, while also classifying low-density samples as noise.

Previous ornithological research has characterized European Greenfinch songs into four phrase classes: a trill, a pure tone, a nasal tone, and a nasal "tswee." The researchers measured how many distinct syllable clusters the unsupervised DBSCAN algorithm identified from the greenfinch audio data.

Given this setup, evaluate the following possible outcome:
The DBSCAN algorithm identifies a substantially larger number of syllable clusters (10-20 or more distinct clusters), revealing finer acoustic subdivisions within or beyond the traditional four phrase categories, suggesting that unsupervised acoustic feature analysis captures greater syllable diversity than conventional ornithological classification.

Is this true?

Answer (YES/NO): NO